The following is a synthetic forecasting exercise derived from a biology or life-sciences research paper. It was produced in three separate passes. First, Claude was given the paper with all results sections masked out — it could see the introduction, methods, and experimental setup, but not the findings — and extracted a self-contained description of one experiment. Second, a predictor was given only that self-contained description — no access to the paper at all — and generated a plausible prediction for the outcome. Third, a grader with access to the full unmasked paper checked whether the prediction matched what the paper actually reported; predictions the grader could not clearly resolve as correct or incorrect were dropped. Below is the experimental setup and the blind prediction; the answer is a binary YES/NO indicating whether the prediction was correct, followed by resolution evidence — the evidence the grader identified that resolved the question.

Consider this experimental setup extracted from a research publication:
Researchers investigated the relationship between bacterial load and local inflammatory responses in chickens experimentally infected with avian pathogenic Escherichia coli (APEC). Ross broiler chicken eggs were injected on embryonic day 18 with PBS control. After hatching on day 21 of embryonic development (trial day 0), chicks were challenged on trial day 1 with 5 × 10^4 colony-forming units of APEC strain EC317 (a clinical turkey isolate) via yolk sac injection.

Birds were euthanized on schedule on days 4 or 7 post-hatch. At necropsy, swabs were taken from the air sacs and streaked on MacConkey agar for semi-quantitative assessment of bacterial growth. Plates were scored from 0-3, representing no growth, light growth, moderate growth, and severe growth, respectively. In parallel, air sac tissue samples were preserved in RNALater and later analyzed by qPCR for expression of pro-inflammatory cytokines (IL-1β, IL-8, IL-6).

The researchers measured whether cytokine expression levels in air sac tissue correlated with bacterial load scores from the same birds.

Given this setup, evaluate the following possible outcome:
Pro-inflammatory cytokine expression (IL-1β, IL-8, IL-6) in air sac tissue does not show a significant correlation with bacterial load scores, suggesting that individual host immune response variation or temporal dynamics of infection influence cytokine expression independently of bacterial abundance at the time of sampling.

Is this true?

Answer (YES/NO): NO